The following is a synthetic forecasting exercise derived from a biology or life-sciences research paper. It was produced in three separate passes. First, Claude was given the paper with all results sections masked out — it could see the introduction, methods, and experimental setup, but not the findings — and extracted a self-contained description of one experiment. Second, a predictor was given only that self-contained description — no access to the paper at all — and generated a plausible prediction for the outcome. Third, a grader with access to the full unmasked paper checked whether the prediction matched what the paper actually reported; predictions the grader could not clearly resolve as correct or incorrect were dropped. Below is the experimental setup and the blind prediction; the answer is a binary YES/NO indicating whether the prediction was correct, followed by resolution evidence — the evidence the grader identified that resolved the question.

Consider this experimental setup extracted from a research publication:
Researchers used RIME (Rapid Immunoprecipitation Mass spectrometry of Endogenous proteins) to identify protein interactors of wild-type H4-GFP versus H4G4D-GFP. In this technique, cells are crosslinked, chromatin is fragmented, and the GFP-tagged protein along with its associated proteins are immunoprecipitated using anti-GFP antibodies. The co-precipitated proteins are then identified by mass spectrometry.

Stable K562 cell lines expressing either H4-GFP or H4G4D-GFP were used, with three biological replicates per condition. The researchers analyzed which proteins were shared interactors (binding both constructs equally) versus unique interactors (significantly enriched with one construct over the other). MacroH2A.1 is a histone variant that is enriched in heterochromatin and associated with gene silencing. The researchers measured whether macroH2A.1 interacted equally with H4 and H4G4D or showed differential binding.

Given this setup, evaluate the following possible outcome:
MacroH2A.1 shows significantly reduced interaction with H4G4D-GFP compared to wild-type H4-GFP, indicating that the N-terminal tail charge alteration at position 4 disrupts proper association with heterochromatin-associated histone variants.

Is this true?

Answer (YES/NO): YES